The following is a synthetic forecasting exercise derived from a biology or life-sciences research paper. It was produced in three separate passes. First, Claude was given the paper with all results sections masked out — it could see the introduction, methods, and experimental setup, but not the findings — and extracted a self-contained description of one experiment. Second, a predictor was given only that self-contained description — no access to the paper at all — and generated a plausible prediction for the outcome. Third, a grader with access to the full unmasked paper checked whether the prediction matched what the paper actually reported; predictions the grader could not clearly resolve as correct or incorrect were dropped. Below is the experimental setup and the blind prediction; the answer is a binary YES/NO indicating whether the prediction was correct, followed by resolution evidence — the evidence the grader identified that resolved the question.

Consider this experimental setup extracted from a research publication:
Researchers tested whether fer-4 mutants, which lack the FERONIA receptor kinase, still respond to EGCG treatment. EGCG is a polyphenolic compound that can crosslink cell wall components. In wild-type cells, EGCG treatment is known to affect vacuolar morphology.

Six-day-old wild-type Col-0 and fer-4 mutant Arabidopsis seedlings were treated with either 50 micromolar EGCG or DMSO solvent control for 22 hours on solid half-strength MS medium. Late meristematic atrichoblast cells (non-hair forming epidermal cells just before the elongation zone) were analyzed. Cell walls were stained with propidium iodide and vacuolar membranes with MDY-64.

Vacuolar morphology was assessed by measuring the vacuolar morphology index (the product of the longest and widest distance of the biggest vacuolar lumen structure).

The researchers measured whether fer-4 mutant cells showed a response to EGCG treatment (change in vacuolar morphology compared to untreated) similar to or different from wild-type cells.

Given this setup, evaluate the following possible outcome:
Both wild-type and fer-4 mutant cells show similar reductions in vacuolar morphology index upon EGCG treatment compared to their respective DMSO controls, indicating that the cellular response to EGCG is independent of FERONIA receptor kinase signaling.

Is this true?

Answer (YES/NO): NO